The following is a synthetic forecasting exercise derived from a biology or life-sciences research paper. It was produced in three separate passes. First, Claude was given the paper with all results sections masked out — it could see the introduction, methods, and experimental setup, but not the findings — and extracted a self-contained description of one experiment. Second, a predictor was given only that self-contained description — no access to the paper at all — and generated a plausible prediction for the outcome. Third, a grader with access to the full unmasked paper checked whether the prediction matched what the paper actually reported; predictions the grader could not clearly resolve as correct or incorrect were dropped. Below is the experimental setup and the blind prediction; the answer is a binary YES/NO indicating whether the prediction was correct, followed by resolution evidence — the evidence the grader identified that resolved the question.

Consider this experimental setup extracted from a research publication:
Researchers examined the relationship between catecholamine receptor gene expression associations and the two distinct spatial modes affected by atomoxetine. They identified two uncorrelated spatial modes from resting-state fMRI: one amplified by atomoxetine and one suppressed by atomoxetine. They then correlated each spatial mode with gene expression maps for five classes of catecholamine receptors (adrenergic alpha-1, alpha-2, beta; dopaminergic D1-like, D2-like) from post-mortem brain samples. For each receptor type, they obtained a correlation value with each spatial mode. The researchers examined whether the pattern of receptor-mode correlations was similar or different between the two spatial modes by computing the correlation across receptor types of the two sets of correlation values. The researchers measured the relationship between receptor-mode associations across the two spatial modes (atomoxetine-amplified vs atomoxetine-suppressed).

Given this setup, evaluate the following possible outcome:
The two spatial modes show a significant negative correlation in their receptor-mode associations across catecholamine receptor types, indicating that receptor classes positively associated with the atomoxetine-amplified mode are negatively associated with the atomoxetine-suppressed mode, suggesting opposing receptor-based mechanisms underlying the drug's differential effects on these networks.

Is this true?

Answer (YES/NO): YES